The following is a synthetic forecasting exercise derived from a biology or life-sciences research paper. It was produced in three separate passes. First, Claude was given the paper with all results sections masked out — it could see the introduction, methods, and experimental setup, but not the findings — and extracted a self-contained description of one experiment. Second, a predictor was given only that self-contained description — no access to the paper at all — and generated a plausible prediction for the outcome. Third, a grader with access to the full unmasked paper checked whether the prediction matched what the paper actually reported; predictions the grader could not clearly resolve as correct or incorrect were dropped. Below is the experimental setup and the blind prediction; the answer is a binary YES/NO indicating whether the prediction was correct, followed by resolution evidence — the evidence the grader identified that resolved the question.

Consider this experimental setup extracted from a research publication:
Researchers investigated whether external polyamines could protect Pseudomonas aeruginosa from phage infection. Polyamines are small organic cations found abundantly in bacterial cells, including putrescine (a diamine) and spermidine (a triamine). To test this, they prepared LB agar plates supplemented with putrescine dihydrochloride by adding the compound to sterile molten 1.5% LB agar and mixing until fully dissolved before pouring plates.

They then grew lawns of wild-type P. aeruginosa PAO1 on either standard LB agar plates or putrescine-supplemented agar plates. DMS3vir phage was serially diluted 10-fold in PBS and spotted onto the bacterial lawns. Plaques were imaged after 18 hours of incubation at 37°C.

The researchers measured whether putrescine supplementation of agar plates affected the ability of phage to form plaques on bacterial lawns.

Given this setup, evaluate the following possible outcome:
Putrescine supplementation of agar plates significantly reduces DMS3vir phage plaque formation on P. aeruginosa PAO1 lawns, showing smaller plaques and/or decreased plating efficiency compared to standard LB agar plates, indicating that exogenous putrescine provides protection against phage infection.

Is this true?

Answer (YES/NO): YES